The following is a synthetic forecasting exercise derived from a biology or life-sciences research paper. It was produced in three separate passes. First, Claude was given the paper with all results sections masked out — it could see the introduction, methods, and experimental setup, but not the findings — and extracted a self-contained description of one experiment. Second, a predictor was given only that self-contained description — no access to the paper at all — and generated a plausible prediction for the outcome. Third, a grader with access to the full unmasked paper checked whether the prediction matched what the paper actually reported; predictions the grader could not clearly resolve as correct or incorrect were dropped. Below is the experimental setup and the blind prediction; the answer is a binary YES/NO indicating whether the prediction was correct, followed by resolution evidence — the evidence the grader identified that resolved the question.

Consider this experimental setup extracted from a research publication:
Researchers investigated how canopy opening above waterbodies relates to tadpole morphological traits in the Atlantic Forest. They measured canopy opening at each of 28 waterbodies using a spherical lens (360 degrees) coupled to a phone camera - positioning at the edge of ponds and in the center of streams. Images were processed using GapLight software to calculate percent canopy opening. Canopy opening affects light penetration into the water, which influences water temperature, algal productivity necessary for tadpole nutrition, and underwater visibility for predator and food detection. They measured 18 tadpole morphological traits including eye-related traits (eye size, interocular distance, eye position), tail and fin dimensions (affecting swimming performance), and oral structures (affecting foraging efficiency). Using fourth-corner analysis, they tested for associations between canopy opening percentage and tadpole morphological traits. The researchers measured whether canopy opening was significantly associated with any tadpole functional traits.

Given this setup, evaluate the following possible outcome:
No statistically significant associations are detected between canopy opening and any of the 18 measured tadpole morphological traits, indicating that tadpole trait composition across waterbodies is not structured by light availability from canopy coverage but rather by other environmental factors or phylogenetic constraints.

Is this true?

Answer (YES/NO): NO